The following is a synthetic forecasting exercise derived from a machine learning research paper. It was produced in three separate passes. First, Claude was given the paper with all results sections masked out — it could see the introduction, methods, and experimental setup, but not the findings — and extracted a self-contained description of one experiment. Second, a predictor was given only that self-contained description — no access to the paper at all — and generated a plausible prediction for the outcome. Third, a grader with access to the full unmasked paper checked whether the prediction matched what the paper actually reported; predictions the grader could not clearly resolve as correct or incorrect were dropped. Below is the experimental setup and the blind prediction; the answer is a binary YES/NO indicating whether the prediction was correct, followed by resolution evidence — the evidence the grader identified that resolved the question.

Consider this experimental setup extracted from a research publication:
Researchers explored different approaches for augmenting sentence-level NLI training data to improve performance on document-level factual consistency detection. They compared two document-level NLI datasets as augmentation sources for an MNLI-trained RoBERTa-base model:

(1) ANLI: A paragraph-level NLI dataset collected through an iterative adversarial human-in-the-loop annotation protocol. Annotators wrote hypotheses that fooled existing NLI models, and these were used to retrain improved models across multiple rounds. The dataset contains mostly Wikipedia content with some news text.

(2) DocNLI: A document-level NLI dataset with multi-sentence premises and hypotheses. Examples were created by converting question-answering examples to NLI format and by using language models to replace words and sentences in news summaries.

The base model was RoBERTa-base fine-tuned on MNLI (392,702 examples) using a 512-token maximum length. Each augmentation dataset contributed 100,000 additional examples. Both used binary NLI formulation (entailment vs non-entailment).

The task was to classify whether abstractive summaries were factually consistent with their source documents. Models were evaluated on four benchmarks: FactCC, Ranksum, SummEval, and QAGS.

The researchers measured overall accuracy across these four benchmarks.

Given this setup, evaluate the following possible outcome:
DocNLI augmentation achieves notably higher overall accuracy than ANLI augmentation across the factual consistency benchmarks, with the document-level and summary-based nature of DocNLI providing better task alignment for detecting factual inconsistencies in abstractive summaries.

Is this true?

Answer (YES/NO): NO